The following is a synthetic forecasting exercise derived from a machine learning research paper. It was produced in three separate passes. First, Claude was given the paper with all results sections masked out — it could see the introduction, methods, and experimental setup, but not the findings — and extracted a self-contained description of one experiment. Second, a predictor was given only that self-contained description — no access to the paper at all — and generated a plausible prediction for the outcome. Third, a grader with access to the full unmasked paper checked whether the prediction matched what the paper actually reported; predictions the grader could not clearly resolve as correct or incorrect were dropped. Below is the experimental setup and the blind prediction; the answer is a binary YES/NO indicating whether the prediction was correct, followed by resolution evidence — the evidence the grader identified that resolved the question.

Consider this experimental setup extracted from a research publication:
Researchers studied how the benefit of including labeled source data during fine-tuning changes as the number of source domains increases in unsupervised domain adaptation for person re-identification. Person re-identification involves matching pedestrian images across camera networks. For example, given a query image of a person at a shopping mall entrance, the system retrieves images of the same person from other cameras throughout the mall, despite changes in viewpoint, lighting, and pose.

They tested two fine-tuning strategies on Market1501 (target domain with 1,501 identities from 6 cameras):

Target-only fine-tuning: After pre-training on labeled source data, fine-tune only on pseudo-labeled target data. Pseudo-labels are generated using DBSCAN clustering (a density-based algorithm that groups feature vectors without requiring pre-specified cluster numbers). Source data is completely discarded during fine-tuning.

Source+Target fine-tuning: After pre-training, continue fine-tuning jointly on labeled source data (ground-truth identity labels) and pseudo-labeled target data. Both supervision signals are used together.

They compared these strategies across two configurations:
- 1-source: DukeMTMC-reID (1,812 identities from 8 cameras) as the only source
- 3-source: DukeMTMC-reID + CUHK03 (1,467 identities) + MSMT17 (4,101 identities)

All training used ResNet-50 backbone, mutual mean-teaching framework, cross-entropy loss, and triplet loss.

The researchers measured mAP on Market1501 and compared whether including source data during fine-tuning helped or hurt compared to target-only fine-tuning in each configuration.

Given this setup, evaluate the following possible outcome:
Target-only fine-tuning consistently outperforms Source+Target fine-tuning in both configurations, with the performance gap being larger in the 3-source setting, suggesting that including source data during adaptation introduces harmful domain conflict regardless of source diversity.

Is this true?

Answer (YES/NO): NO